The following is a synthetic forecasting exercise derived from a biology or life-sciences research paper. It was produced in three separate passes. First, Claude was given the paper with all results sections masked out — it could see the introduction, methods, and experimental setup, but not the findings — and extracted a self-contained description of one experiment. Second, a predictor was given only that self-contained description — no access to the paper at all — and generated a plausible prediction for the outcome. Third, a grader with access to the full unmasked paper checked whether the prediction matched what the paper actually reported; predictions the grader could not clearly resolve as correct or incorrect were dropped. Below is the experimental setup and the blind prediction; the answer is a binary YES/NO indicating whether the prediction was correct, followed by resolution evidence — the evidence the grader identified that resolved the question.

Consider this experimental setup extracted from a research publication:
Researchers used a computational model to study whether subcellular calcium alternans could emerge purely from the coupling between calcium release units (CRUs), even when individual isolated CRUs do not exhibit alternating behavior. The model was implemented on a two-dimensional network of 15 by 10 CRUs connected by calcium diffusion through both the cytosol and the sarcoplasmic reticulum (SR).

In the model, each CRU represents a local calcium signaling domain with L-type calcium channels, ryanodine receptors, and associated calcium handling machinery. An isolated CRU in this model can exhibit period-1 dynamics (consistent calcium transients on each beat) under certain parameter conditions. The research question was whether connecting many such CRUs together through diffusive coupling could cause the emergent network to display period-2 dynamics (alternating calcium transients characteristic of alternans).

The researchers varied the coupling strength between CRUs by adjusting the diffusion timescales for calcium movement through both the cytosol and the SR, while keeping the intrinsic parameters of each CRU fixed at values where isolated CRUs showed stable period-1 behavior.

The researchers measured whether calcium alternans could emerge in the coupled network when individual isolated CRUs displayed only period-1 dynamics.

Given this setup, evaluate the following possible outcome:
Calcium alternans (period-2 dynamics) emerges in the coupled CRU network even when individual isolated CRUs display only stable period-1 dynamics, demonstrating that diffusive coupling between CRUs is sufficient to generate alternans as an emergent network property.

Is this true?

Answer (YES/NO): YES